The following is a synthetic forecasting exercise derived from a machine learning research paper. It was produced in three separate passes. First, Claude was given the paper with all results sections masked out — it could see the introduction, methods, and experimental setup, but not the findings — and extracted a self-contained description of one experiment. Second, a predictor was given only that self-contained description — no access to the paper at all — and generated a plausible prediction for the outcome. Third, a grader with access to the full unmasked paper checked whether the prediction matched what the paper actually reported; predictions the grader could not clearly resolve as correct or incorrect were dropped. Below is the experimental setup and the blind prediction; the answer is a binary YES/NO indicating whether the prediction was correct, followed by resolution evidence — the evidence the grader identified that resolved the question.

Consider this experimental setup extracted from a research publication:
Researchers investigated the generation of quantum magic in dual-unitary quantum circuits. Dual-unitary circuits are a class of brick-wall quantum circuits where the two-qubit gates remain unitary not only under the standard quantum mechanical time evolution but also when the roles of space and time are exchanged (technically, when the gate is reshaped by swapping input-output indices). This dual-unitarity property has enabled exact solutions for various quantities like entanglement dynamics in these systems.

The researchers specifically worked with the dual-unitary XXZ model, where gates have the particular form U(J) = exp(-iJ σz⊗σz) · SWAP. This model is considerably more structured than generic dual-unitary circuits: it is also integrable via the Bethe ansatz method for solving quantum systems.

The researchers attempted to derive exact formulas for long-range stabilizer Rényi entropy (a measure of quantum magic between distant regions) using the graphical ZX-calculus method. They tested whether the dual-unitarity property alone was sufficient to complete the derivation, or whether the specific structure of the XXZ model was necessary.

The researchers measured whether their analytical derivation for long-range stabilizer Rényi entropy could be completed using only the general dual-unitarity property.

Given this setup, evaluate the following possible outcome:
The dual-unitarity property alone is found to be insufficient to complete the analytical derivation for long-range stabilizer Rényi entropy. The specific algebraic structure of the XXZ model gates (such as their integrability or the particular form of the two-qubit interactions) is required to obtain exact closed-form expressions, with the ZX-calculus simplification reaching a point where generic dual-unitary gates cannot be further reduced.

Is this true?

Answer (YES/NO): YES